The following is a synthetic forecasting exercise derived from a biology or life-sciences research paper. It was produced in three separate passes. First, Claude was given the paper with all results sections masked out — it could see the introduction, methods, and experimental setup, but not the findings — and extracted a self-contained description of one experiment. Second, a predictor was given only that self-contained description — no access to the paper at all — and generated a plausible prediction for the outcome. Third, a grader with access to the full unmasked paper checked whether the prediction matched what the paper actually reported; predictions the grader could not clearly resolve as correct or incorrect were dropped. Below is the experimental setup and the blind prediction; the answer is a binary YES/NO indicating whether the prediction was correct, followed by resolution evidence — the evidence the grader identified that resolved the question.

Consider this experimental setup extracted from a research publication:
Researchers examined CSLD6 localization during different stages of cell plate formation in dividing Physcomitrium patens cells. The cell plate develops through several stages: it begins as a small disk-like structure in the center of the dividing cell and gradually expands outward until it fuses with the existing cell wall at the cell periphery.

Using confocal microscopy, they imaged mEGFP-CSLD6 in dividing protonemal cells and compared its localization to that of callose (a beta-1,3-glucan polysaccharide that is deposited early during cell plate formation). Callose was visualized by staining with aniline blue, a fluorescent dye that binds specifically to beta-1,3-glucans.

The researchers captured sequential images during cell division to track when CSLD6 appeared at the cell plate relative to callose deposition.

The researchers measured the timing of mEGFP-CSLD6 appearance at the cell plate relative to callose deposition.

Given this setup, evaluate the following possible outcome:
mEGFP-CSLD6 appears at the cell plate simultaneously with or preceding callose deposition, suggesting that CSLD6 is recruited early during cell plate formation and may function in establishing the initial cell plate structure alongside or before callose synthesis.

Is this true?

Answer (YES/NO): YES